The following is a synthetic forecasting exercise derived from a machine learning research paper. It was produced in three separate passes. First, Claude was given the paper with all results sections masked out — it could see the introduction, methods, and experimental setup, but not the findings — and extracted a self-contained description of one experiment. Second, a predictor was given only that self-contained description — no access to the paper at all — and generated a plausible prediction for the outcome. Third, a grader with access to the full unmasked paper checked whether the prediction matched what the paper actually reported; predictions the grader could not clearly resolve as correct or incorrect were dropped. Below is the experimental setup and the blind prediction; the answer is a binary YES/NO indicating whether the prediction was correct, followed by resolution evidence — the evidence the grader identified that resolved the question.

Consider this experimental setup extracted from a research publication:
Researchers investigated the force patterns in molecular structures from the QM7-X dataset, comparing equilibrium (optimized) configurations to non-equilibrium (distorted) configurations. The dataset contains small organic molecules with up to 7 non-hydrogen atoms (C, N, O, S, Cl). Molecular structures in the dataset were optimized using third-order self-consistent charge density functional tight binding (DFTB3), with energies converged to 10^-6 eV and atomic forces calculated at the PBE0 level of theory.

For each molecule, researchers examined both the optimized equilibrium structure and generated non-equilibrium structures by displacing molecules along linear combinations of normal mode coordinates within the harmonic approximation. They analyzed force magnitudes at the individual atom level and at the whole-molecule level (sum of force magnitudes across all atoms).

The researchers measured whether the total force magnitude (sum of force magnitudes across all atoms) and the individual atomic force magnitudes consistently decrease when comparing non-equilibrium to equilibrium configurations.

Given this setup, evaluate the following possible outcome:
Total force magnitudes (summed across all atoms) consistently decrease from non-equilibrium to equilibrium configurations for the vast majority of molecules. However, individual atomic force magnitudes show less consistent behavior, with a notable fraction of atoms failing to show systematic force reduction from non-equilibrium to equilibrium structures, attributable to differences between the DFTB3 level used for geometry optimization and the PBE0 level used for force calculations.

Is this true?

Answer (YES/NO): NO